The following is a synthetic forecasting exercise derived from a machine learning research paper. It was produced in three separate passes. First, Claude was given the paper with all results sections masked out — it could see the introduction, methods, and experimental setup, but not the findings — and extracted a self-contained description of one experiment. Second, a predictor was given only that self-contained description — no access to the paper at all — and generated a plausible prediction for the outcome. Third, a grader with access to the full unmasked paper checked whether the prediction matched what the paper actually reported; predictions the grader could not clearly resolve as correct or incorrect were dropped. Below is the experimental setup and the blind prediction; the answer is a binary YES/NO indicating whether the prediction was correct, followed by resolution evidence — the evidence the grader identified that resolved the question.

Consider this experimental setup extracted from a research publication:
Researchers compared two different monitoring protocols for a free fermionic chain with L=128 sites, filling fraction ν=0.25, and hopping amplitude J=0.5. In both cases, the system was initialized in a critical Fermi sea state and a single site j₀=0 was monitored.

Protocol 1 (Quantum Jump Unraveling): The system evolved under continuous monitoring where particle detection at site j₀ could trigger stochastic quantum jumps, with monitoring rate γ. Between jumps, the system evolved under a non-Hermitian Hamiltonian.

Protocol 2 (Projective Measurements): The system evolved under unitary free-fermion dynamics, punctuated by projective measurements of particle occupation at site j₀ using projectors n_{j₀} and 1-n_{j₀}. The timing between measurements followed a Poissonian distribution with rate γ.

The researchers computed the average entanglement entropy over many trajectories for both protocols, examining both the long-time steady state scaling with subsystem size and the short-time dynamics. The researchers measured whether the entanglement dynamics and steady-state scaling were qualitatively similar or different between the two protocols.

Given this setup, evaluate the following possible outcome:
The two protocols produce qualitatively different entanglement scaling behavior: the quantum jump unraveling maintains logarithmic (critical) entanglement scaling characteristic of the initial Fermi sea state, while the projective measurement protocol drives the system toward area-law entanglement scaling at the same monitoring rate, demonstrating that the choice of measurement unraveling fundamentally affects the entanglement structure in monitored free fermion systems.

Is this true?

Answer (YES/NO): NO